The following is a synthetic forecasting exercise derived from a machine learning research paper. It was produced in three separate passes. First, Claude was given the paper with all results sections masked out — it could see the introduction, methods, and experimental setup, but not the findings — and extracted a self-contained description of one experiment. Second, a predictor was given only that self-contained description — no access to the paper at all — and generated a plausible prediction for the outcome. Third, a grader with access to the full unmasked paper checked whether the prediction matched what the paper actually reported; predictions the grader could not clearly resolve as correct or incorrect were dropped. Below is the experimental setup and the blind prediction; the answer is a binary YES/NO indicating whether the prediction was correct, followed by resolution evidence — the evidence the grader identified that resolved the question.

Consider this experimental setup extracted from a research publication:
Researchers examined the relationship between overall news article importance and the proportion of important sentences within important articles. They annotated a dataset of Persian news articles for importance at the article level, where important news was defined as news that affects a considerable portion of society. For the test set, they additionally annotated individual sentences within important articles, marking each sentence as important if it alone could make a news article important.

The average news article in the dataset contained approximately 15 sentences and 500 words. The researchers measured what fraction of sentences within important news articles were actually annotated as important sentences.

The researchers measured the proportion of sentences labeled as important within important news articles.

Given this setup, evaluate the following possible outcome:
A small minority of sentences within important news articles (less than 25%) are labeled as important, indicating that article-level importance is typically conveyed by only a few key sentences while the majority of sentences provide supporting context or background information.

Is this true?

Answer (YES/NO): YES